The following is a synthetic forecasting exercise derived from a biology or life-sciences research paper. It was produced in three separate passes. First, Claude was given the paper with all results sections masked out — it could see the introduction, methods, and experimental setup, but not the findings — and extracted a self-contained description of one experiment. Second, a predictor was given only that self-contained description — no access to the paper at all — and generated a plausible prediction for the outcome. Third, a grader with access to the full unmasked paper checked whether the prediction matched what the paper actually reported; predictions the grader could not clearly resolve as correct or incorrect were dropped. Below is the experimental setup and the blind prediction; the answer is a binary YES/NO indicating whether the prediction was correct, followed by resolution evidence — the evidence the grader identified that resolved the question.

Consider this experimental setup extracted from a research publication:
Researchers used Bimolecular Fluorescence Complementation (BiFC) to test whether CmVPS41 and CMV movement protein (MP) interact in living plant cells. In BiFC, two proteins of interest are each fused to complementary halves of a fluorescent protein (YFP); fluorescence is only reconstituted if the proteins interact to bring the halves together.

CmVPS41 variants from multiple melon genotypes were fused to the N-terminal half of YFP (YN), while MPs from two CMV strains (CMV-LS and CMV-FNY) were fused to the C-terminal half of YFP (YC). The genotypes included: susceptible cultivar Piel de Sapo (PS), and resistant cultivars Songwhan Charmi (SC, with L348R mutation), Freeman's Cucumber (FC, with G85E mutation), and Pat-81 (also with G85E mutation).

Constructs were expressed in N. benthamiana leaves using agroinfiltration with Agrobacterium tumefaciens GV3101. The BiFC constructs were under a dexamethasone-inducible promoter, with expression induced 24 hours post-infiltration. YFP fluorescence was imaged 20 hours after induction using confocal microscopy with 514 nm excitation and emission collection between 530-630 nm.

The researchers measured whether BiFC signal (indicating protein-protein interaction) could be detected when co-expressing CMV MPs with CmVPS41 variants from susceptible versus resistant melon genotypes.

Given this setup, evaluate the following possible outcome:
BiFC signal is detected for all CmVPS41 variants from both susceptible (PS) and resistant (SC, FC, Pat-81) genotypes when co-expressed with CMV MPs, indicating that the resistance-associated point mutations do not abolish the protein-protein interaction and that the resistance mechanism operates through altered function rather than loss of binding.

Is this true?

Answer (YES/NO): NO